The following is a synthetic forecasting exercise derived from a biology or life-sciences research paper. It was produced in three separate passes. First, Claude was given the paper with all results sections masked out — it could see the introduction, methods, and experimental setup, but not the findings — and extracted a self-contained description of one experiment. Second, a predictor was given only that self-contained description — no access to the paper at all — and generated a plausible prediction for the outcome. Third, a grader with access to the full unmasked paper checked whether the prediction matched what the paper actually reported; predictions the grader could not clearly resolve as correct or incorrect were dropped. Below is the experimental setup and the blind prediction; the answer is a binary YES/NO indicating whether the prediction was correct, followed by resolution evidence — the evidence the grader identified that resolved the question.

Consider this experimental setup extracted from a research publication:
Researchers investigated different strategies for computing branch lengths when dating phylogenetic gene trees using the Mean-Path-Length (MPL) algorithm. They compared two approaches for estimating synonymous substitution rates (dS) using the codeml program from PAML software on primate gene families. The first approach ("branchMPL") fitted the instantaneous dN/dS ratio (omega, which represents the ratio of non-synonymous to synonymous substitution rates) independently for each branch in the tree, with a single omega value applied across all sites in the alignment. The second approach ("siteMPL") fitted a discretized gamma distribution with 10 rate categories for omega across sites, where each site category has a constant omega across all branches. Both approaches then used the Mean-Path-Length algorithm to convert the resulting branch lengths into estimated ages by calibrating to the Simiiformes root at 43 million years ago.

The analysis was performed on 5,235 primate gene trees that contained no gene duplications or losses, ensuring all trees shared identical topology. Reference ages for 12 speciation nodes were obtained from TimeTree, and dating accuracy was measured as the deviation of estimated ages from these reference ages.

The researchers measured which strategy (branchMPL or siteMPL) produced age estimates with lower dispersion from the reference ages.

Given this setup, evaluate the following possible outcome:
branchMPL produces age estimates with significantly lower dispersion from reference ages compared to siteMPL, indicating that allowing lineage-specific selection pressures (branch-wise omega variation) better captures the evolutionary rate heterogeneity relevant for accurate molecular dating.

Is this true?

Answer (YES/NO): YES